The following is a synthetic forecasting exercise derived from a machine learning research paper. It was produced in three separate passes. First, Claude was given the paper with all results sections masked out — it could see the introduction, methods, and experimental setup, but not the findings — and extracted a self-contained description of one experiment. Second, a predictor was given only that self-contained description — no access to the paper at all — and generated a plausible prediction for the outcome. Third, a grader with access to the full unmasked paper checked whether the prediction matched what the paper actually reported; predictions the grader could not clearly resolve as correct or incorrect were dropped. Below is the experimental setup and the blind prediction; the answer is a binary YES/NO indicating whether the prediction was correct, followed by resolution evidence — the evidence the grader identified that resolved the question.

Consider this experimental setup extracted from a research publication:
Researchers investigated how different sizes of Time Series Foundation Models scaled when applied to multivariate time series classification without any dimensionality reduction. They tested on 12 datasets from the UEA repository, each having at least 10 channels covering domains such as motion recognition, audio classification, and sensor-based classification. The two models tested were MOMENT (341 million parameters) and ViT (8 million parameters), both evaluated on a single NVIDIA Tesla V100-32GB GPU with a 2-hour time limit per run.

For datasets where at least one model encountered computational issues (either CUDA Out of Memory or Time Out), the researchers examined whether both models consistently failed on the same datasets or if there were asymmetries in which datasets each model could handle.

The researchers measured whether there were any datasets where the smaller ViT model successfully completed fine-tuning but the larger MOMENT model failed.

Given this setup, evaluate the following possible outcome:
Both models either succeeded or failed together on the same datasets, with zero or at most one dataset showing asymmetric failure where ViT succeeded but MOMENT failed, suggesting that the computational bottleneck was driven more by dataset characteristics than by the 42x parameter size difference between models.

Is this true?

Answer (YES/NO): NO